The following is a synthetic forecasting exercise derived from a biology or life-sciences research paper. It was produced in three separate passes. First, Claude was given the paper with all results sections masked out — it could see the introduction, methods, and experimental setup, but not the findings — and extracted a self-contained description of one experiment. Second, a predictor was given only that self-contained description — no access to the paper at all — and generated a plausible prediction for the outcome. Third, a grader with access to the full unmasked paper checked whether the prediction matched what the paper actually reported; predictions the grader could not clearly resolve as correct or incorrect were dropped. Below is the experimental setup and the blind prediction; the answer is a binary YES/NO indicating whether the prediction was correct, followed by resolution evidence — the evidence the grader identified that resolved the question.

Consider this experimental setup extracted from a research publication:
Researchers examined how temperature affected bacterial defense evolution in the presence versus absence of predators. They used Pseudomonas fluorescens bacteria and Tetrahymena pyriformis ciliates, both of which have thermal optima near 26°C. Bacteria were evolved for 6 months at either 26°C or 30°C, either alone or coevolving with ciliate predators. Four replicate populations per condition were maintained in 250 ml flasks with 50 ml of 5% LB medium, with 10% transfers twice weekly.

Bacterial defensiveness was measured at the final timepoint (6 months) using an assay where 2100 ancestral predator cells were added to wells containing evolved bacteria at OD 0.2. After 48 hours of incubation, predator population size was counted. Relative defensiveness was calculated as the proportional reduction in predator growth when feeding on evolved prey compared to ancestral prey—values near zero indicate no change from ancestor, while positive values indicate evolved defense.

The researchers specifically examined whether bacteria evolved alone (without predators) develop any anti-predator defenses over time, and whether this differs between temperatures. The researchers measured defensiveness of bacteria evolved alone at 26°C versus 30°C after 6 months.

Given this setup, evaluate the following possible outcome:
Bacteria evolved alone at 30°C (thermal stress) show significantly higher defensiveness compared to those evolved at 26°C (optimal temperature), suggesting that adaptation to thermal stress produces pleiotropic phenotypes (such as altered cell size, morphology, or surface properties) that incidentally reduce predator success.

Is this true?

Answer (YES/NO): NO